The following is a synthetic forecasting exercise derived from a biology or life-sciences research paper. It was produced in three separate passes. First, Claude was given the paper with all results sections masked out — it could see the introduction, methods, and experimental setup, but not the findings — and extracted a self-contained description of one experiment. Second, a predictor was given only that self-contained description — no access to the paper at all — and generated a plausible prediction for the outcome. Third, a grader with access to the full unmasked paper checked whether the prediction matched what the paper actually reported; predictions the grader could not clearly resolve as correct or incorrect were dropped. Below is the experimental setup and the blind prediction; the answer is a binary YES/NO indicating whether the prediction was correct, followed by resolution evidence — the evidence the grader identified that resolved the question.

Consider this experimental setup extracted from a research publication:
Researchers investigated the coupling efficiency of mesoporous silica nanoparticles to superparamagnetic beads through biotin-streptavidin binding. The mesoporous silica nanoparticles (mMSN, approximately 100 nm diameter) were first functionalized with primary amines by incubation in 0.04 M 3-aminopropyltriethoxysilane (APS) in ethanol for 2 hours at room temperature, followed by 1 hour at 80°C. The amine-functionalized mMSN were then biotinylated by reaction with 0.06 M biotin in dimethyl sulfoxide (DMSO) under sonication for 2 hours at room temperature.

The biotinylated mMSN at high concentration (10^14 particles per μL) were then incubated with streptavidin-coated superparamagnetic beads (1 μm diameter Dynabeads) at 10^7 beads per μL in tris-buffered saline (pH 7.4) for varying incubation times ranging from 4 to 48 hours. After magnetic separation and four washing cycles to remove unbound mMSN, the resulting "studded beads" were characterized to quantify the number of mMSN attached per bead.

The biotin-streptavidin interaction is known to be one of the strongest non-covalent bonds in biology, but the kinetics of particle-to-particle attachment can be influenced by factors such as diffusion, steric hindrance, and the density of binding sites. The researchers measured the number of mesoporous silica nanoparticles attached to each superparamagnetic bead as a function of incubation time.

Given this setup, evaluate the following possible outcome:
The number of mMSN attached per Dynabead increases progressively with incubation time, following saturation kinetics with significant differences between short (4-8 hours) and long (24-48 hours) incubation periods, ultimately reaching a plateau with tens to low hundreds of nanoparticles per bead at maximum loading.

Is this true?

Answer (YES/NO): NO